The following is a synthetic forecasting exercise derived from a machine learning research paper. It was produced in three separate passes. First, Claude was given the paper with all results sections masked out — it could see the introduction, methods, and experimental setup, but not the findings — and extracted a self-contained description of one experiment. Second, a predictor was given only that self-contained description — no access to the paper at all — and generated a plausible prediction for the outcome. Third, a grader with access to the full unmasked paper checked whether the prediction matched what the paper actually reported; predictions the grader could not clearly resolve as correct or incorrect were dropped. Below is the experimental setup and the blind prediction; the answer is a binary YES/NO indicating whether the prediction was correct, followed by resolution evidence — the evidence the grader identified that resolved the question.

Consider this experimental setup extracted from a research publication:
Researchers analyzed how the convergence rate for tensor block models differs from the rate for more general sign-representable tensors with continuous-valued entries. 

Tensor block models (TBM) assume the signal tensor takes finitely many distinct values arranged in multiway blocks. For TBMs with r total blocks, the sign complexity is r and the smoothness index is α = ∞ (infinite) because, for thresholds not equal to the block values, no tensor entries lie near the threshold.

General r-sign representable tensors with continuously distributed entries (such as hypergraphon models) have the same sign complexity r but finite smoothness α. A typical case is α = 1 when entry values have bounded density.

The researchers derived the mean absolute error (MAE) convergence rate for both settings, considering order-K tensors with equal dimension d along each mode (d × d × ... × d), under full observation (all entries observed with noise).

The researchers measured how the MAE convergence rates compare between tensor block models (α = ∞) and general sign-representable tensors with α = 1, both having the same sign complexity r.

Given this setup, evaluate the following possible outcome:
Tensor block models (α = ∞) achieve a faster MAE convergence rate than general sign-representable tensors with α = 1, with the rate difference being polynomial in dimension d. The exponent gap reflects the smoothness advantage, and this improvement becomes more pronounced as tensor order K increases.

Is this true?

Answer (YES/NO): YES